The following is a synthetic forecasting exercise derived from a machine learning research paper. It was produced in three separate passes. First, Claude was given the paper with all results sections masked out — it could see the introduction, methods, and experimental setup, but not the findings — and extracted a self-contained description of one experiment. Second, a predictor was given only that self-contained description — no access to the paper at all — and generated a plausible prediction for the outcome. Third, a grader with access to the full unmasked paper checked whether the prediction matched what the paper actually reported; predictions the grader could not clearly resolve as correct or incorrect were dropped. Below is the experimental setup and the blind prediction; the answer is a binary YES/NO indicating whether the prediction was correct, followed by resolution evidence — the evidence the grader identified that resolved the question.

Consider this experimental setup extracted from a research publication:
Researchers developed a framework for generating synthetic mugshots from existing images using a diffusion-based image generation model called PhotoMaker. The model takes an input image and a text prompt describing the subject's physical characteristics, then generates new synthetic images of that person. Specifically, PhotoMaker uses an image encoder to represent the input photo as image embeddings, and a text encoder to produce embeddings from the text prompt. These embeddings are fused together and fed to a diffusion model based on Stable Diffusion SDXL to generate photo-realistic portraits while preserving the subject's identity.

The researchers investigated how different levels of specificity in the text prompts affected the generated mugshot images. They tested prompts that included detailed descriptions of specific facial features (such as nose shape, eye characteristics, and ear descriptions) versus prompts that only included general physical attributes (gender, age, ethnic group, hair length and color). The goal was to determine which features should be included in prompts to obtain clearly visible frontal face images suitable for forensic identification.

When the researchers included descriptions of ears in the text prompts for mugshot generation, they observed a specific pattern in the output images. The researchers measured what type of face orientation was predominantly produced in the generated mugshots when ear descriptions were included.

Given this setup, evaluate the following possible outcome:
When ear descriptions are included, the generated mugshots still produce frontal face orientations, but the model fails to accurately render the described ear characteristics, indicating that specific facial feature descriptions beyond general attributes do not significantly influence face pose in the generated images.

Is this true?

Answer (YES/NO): NO